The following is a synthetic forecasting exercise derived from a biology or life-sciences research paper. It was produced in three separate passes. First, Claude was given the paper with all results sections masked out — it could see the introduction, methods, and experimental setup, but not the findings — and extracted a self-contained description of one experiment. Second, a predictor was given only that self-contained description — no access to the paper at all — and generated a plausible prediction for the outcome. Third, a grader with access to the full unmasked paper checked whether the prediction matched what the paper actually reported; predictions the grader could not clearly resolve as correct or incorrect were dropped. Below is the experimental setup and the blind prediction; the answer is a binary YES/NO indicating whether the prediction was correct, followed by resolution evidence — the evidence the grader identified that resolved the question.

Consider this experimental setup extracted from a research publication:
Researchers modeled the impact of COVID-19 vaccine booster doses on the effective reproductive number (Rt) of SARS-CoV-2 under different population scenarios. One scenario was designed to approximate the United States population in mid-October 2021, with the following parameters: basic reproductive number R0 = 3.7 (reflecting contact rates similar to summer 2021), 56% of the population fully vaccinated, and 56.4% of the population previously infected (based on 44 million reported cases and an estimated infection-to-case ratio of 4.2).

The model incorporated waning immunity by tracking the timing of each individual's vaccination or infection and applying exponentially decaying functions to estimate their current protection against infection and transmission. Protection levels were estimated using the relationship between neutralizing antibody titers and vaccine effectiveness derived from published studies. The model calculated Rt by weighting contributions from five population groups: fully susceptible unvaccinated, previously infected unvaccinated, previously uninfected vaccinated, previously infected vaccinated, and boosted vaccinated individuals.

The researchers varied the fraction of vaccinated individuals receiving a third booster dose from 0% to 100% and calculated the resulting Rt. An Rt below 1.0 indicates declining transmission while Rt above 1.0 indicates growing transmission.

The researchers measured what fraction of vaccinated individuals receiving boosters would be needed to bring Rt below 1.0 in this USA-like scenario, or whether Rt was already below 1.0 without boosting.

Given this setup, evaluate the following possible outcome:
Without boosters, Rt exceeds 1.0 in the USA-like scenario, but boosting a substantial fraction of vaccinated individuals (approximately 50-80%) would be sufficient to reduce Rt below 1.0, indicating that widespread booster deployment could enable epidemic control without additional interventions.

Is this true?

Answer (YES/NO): NO